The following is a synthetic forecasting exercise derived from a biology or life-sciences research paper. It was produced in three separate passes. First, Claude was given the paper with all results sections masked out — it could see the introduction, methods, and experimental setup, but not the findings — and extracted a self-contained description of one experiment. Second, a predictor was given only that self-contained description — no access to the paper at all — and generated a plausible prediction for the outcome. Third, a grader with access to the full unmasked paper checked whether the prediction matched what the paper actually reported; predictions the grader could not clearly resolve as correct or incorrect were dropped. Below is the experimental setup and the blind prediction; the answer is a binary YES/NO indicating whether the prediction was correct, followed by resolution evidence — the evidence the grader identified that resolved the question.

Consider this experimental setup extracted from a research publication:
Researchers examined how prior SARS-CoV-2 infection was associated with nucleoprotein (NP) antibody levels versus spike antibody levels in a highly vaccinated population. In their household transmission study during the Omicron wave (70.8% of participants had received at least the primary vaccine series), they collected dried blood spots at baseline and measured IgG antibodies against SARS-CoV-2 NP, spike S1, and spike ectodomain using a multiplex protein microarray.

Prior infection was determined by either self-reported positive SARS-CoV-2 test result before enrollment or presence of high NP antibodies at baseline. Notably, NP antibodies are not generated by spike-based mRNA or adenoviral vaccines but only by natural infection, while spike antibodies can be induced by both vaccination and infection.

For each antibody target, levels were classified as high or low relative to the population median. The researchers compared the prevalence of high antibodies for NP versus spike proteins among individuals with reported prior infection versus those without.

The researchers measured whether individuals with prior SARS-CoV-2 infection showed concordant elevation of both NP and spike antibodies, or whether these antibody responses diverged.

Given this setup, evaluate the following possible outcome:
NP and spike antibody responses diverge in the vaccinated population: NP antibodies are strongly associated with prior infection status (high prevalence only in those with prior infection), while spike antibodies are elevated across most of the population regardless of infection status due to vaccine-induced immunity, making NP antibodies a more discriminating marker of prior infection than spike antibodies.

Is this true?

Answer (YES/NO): YES